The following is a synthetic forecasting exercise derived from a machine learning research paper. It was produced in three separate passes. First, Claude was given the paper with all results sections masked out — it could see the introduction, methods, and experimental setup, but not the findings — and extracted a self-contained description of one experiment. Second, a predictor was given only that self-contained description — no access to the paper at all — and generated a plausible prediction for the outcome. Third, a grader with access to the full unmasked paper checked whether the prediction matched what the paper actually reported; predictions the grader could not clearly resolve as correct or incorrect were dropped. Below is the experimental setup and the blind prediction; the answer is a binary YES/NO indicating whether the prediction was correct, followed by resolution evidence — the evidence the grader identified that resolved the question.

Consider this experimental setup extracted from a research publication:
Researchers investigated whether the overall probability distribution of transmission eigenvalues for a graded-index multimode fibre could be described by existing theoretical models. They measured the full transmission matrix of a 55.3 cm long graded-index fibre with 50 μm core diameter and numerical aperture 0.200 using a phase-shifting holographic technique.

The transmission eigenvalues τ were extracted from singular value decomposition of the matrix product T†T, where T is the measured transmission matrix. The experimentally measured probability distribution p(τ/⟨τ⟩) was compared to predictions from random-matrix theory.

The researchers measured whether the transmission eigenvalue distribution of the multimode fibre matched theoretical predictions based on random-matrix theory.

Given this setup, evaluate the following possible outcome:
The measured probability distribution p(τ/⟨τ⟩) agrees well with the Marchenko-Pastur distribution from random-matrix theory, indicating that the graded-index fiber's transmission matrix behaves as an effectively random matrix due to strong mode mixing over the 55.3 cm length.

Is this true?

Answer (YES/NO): NO